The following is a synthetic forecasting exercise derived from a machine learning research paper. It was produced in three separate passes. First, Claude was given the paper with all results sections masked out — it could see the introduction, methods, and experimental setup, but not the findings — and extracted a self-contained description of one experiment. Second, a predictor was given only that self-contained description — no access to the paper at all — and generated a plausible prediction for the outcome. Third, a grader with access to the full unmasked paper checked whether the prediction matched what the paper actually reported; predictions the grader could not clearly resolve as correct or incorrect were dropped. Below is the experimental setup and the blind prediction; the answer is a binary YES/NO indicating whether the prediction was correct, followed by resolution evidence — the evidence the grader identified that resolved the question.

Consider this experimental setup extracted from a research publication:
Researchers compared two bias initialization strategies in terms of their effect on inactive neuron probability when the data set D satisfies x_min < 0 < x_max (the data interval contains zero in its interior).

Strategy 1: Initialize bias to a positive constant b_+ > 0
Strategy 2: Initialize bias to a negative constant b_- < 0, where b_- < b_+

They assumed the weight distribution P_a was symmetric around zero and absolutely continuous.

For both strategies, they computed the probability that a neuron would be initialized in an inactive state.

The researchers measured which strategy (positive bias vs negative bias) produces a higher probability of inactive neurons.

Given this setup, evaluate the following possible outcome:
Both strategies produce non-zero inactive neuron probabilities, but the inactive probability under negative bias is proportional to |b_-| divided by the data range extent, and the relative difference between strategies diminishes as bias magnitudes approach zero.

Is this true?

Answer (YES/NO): NO